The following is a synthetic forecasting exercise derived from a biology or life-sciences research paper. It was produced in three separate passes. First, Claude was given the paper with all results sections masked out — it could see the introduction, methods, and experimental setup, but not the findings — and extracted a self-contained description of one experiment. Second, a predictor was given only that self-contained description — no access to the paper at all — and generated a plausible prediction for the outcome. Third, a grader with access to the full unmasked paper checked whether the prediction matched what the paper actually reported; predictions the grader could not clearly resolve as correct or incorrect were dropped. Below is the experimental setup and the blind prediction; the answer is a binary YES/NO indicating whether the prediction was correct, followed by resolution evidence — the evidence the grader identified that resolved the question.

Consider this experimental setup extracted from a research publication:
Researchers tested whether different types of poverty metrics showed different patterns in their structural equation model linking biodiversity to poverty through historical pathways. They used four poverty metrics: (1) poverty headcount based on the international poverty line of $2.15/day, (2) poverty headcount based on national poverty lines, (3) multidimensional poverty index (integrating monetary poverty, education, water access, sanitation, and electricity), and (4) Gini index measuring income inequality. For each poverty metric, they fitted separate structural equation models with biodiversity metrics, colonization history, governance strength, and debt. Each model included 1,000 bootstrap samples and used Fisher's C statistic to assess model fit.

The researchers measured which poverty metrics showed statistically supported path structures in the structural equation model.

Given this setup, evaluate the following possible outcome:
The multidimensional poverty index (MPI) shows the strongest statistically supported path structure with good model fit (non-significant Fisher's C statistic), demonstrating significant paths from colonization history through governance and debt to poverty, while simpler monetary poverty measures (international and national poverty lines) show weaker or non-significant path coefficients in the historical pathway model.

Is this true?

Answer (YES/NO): NO